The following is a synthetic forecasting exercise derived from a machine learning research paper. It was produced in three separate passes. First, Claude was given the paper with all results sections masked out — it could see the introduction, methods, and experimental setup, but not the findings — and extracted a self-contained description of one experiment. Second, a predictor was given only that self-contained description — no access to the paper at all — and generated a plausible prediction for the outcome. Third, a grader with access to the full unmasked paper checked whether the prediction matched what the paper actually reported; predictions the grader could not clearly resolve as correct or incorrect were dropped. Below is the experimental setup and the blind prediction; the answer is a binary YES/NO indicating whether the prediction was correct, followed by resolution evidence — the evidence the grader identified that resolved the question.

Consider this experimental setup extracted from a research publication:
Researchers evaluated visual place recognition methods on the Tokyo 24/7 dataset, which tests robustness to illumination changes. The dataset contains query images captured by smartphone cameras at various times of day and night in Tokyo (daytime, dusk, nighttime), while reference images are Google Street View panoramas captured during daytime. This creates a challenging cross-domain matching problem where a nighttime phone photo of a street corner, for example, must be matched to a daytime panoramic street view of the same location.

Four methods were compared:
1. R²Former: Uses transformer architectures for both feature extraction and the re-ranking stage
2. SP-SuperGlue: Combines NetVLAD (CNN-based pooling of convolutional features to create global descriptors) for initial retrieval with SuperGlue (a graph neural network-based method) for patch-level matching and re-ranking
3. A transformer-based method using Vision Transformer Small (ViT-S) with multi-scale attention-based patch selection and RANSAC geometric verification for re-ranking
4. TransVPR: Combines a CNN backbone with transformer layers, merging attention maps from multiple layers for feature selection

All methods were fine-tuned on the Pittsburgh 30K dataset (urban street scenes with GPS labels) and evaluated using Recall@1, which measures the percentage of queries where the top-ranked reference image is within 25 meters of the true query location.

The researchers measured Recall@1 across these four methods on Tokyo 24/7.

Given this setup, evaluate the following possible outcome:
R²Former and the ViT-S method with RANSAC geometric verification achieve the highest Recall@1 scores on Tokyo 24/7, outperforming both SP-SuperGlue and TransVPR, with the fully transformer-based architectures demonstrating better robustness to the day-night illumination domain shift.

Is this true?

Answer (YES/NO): NO